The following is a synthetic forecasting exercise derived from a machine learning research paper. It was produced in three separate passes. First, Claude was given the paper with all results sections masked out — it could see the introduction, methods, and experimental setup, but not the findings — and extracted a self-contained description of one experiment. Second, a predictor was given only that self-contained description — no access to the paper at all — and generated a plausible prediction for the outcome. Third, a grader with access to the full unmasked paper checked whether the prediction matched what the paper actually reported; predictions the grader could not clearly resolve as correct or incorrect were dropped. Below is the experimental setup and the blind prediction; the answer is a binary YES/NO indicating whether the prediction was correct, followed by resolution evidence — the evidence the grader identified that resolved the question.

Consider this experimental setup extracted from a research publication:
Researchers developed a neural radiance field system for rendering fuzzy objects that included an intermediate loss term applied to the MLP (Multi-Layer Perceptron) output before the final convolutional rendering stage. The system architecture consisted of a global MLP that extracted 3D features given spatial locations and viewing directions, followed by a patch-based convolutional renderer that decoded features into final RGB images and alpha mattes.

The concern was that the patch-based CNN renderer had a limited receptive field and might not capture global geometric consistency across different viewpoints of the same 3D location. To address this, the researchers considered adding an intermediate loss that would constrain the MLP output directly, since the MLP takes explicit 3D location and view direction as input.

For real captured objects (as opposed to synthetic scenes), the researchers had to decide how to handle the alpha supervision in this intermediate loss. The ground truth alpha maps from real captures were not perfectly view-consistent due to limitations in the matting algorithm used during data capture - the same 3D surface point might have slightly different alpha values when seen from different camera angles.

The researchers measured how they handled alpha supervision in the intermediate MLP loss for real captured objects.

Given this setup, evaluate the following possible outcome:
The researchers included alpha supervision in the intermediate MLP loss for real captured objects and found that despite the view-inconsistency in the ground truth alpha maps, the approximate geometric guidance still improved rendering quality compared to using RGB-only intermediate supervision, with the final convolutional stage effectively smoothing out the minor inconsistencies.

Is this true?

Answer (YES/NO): NO